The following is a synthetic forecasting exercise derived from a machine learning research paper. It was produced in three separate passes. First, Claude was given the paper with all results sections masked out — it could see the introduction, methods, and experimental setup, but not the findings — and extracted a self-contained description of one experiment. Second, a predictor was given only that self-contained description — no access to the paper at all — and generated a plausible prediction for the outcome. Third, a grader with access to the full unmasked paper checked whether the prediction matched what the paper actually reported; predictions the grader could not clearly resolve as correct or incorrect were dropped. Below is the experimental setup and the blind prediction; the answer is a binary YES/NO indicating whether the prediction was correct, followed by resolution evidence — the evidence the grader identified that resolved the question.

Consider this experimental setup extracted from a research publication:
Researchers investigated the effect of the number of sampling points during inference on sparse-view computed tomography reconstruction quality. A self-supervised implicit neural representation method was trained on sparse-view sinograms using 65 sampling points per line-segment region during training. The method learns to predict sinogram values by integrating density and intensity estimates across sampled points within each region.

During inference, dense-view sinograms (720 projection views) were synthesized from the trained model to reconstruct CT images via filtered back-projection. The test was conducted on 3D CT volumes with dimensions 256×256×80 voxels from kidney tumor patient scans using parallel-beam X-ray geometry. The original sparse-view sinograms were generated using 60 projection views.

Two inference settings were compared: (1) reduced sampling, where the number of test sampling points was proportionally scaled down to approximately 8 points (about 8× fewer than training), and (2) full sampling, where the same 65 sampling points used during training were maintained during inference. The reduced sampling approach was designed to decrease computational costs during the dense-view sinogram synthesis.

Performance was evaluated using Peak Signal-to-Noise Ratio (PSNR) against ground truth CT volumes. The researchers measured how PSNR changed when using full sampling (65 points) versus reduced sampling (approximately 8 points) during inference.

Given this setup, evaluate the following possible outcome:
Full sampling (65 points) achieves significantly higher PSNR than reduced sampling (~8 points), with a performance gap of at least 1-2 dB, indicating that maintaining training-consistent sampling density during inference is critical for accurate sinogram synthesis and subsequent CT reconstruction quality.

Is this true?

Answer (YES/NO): NO